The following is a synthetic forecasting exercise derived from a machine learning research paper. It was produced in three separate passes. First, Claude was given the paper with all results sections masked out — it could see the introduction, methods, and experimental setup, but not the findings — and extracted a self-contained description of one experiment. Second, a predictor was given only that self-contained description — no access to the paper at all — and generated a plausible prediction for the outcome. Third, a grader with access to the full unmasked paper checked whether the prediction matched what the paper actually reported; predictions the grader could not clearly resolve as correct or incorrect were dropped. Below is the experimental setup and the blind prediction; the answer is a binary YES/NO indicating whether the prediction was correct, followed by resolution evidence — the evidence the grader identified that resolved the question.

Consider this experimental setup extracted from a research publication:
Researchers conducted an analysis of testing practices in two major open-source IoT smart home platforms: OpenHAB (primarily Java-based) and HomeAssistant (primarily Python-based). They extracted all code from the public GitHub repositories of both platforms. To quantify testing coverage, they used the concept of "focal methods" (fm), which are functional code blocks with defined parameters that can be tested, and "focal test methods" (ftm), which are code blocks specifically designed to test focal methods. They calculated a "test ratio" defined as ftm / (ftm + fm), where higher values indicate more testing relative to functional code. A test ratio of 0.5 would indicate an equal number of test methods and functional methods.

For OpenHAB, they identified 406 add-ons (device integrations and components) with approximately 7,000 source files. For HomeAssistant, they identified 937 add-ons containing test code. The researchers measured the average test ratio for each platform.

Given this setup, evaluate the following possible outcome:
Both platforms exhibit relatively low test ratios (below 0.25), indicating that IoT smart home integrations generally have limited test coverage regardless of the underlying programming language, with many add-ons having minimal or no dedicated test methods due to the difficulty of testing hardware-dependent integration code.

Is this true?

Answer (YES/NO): NO